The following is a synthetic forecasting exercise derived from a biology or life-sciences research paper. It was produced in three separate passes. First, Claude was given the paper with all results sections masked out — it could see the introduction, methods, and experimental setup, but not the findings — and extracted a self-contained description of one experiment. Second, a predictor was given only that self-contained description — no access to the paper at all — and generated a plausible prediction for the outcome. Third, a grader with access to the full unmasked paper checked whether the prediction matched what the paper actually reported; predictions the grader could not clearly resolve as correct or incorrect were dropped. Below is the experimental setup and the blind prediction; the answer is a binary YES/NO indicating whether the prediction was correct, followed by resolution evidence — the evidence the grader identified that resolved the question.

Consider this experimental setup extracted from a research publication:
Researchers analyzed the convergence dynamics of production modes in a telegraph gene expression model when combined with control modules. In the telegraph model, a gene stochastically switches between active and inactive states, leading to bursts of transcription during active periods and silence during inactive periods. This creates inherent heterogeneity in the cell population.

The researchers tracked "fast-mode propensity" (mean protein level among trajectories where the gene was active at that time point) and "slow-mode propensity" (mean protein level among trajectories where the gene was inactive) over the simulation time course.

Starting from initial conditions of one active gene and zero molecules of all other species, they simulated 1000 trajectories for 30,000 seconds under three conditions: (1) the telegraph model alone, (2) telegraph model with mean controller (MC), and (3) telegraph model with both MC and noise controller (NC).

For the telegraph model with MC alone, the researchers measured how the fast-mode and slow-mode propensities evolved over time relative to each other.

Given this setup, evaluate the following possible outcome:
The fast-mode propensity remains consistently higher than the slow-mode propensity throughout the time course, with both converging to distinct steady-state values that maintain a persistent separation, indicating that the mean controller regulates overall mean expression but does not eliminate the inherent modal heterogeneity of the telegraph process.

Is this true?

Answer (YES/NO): YES